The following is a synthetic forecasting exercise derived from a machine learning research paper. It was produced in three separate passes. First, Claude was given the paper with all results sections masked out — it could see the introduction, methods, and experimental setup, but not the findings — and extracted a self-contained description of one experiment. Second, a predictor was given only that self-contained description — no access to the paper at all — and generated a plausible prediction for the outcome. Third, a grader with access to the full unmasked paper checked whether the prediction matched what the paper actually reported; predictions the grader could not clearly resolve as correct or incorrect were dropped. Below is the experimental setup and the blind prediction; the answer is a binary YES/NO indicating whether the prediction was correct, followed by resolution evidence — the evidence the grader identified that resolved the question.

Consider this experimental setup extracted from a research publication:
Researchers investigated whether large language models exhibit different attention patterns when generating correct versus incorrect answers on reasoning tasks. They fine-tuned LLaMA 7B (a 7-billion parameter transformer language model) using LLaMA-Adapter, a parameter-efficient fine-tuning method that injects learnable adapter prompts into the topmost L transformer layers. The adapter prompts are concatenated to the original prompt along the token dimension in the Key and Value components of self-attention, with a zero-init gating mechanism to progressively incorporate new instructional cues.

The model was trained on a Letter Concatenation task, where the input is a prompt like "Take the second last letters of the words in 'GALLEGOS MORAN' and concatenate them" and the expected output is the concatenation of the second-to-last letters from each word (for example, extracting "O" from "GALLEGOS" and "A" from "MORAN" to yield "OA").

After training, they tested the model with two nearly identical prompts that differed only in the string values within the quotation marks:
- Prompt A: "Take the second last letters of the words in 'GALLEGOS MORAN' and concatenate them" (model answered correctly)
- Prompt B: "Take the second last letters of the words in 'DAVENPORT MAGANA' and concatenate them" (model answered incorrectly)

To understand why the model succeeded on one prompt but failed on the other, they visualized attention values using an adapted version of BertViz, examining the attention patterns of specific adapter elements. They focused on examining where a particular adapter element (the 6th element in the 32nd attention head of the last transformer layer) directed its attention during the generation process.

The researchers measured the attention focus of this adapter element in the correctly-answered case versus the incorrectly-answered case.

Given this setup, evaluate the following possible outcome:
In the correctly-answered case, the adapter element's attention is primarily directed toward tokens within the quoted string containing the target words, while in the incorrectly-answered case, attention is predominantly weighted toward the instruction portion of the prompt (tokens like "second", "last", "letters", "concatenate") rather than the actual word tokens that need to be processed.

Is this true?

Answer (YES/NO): NO